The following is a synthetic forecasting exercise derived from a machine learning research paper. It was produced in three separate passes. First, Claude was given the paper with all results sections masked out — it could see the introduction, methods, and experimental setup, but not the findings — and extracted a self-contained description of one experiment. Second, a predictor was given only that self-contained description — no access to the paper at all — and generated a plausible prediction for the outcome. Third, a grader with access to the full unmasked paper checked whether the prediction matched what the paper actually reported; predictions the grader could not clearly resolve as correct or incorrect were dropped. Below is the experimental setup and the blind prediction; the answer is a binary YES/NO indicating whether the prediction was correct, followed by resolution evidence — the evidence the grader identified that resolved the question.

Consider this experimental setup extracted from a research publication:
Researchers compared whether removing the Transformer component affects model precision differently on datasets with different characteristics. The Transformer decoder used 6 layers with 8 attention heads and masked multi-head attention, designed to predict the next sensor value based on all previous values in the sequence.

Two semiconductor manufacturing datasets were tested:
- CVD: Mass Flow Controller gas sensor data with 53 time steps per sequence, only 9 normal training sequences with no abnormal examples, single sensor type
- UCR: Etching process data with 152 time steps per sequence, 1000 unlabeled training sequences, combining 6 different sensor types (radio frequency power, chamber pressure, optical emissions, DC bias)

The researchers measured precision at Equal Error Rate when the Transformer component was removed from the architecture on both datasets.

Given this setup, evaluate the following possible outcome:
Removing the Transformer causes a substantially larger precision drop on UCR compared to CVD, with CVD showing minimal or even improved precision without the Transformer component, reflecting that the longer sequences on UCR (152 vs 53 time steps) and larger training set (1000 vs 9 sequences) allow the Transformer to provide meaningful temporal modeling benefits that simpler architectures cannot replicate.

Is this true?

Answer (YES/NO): NO